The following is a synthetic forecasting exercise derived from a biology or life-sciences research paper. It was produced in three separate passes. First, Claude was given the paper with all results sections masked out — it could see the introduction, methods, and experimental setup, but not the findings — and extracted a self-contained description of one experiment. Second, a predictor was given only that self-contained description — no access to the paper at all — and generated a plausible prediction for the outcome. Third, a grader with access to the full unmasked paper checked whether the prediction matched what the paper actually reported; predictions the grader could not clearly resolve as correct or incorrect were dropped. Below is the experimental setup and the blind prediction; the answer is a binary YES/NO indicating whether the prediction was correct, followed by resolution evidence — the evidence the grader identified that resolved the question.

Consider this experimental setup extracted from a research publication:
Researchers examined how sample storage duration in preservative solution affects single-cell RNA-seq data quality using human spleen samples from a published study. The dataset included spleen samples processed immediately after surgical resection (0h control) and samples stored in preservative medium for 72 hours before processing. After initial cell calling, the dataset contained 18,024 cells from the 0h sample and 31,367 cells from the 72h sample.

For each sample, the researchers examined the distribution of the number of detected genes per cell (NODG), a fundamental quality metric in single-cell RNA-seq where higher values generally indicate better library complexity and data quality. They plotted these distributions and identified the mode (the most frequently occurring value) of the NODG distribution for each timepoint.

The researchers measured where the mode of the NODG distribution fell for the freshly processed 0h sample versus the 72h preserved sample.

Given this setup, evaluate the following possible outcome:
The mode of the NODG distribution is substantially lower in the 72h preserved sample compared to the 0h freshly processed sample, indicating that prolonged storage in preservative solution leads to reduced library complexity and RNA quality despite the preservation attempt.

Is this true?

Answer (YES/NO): YES